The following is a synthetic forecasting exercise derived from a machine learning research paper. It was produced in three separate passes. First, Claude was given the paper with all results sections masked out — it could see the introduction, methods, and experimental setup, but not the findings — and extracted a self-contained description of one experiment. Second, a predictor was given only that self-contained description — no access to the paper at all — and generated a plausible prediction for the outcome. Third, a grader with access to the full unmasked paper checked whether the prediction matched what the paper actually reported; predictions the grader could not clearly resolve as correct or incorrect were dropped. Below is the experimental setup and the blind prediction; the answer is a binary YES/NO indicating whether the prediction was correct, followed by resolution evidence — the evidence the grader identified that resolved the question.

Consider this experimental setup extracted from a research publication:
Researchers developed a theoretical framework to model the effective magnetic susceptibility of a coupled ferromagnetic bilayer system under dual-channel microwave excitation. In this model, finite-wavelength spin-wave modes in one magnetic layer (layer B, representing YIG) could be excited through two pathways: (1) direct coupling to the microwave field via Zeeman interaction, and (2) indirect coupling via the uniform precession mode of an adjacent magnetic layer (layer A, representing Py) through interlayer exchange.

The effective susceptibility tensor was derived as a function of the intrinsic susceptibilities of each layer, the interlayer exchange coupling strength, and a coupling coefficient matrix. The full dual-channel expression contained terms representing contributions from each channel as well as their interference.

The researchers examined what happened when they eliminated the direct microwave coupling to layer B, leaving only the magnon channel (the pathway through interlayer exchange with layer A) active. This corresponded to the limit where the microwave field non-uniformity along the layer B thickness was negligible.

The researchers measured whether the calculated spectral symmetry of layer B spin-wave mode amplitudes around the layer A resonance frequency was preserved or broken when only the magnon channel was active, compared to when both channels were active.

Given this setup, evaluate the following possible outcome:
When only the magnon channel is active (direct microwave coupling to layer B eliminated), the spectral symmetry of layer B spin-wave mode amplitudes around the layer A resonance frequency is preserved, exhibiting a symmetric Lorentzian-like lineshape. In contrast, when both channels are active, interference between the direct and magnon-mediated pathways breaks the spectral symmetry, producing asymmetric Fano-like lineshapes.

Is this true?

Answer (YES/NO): YES